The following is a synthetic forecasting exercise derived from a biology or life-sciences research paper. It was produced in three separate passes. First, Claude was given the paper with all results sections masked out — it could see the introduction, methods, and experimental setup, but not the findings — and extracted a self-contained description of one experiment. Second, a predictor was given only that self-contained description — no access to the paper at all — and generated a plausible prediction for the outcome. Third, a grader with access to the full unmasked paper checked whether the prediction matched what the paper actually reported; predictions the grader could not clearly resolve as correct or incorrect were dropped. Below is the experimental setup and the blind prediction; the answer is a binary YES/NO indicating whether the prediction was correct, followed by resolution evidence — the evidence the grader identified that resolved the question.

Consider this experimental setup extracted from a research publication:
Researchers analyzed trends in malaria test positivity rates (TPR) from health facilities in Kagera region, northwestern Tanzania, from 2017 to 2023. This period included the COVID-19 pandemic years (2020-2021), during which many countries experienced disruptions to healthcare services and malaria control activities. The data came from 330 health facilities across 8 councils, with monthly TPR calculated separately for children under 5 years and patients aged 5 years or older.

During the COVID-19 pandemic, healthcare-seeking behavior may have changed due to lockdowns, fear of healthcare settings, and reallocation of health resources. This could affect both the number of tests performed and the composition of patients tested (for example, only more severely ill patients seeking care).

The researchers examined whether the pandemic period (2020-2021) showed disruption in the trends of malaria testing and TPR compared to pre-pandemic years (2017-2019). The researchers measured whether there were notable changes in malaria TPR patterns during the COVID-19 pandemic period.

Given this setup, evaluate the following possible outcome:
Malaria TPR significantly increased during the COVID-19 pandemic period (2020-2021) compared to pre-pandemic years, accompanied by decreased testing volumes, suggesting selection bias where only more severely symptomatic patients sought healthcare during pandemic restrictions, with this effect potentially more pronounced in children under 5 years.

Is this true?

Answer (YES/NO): NO